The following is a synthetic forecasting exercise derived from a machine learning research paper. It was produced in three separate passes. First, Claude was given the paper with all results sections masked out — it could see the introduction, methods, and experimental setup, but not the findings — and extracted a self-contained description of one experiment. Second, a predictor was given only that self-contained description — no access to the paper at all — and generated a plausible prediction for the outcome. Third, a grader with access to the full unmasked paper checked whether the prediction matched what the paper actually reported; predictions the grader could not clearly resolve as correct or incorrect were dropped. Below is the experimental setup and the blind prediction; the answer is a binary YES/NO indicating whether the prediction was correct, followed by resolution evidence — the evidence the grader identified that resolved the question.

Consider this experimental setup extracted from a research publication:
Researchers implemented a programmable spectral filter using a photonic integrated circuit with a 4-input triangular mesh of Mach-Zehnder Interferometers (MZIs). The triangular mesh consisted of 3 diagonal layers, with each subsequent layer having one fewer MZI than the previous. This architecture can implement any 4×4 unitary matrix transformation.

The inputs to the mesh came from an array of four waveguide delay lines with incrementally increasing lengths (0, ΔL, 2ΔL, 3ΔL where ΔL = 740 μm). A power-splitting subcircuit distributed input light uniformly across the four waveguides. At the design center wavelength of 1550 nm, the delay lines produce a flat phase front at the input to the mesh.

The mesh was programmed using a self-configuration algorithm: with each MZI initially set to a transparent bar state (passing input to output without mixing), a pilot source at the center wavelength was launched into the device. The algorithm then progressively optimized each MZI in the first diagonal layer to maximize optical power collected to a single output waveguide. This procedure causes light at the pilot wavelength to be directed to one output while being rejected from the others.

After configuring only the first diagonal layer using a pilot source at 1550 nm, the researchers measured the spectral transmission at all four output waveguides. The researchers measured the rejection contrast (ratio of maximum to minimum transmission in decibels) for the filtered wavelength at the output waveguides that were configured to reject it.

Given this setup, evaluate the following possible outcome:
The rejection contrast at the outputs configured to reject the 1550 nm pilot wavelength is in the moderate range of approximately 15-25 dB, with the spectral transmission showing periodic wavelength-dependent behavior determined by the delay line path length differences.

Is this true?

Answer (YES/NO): NO